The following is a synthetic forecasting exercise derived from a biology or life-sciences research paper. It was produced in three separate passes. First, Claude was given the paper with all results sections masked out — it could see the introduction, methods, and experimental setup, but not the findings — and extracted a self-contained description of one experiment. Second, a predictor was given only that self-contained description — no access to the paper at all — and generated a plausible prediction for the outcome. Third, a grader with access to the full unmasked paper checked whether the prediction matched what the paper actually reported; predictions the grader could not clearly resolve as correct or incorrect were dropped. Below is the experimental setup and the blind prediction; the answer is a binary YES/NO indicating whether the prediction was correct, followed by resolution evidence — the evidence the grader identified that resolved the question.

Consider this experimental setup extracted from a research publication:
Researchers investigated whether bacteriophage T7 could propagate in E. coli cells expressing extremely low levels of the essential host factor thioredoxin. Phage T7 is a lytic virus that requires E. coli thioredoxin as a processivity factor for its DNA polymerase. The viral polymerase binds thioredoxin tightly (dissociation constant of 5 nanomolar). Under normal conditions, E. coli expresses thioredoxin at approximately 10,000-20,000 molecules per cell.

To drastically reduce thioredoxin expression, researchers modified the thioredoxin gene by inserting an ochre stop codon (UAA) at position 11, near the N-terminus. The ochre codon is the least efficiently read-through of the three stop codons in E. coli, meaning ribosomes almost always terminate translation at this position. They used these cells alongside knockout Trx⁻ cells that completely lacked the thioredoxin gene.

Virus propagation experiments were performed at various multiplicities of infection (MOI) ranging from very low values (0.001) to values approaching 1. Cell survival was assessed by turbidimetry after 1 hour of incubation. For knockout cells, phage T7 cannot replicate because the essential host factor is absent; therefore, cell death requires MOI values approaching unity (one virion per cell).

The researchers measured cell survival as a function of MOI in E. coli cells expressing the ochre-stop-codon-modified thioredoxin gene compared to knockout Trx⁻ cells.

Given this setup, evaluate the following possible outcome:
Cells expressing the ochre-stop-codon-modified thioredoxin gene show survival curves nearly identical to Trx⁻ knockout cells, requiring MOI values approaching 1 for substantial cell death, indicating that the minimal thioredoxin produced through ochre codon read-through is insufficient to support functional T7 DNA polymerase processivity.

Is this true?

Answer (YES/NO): NO